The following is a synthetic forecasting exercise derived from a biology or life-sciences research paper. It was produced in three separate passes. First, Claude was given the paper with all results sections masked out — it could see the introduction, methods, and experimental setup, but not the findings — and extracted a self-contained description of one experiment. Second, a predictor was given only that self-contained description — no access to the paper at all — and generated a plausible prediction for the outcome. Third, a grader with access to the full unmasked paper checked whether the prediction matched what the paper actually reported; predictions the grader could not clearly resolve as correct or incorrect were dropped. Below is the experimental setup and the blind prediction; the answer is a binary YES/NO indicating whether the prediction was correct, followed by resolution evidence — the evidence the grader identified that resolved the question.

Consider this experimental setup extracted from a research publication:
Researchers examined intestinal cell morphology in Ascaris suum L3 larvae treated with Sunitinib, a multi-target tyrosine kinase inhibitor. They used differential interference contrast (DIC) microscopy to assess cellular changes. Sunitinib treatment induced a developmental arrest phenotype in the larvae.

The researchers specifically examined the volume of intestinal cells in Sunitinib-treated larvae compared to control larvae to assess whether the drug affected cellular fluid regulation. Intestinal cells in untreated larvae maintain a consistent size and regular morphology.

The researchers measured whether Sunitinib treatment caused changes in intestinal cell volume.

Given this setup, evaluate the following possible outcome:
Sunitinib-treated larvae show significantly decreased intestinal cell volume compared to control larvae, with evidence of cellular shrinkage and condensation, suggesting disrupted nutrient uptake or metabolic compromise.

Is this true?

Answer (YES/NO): NO